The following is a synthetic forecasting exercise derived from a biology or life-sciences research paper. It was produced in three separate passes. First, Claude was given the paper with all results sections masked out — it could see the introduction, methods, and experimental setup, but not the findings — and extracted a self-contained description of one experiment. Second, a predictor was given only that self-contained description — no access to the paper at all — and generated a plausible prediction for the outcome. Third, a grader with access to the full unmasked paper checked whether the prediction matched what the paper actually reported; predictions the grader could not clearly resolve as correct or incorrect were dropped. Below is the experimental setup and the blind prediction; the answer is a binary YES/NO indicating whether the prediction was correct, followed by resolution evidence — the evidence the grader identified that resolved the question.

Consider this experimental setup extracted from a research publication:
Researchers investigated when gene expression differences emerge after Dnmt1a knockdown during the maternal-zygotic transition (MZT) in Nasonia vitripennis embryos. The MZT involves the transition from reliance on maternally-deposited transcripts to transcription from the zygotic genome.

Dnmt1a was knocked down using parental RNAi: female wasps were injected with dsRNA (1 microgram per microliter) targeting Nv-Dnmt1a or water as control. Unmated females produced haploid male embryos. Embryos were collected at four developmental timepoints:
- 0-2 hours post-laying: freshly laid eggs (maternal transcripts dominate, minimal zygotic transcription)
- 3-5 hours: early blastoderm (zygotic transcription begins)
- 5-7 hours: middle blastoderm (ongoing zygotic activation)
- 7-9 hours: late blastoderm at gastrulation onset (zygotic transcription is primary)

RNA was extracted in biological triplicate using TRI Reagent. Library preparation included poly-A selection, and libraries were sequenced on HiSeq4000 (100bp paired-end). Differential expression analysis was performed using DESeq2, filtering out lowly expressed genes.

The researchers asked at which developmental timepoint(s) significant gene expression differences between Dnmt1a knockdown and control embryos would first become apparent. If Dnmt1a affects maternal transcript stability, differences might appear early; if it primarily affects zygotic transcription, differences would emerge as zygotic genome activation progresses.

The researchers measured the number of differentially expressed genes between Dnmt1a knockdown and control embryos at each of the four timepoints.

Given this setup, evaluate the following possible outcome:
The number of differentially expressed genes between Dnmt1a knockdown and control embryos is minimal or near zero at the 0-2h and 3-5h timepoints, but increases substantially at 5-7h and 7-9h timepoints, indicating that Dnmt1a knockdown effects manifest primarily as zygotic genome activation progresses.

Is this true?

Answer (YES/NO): NO